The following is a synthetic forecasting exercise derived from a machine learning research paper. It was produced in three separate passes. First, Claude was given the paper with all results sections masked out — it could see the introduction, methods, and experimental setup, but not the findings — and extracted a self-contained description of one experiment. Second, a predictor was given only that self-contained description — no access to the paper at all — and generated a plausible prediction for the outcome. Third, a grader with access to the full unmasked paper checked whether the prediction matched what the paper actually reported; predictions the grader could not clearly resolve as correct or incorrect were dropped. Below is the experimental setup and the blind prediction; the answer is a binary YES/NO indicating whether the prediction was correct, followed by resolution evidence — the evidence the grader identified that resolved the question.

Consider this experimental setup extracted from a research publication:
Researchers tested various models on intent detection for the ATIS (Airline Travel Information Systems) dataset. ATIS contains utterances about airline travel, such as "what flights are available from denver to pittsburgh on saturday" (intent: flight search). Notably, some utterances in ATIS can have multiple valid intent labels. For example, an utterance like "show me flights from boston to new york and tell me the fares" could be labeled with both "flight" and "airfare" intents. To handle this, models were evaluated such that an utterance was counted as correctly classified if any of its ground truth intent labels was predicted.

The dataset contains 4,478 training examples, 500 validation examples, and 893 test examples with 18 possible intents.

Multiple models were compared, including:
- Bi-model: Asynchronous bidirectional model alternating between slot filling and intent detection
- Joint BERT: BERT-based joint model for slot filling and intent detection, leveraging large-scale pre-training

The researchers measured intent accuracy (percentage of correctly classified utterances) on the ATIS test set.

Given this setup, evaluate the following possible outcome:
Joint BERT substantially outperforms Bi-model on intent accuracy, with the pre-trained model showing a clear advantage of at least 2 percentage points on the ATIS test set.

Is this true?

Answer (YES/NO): NO